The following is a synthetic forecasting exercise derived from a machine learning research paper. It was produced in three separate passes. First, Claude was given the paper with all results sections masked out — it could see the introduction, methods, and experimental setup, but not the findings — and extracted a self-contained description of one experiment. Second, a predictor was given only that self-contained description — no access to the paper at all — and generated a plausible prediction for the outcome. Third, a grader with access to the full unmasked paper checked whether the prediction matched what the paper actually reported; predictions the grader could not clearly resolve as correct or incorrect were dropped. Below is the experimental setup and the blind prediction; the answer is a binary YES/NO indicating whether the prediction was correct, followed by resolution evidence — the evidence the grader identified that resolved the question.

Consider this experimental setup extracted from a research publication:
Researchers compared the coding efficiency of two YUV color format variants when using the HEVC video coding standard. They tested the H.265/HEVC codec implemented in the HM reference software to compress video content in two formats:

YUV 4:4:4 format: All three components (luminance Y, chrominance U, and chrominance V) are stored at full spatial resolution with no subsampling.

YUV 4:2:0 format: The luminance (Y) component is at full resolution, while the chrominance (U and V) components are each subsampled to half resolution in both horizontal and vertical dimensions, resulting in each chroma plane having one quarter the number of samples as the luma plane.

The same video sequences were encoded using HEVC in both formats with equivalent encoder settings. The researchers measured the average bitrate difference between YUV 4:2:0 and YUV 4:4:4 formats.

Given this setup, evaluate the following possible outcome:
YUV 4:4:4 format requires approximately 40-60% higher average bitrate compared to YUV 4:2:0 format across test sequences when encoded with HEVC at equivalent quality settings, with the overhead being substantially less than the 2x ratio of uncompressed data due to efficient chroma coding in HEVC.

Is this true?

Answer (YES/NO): NO